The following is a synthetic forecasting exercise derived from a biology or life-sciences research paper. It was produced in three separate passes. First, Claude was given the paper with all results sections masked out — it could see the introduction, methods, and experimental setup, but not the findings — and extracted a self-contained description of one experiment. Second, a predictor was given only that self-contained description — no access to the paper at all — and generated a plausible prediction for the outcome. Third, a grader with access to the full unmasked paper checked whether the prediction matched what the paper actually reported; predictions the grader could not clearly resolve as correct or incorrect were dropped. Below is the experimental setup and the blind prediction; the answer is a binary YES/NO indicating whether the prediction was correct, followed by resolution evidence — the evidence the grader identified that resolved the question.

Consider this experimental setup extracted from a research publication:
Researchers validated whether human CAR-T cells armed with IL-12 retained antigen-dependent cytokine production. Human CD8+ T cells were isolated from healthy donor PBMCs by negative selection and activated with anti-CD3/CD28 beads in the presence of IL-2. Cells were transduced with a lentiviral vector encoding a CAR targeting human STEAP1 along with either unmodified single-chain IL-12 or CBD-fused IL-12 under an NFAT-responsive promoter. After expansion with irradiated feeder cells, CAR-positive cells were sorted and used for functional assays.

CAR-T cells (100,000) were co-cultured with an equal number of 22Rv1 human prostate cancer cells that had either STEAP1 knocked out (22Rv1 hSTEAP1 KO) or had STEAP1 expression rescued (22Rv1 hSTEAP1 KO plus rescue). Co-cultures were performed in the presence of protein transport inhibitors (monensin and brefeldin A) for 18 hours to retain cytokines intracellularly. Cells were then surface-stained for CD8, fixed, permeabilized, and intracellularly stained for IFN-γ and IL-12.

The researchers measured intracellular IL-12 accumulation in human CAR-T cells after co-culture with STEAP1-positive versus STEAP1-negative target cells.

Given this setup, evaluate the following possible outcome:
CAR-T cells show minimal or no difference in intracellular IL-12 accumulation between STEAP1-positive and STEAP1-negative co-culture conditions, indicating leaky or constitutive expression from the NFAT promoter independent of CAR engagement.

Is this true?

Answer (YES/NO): NO